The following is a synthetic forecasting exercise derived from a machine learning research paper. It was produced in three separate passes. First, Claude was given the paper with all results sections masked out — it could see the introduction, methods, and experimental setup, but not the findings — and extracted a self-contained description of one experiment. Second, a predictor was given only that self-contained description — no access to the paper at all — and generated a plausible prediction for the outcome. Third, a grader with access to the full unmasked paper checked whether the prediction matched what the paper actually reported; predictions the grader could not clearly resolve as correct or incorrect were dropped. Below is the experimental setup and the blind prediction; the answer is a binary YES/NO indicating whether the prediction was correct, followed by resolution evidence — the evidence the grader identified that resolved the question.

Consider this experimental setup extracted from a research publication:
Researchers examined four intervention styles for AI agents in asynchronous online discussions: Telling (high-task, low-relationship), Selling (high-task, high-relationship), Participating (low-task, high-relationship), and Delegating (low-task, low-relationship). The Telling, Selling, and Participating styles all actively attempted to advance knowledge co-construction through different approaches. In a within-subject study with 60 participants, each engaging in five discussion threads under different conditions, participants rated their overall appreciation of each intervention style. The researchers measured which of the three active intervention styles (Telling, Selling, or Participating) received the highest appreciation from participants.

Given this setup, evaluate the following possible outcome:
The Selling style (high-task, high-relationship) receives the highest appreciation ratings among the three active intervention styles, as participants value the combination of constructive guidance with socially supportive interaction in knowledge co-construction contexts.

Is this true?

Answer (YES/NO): NO